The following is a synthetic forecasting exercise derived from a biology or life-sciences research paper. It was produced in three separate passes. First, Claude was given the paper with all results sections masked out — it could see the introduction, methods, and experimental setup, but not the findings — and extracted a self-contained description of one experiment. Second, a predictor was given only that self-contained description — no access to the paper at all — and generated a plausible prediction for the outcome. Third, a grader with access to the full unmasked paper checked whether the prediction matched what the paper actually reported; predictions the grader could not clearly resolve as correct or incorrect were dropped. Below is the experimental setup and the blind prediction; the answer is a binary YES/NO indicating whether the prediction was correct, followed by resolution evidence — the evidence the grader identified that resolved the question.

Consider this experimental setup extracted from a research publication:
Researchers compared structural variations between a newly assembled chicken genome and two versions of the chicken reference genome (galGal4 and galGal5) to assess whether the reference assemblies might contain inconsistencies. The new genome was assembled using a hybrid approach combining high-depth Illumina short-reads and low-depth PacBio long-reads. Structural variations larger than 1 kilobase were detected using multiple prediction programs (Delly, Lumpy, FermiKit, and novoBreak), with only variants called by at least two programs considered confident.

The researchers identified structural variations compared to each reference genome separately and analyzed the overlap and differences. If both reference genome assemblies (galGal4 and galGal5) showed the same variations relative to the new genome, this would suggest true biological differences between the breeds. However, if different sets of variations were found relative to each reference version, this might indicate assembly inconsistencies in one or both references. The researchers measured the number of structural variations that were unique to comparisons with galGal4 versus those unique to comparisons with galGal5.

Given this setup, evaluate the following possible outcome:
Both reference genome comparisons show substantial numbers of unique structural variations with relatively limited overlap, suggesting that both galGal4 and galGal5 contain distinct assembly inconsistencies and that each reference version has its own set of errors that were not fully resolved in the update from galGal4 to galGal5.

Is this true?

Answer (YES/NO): YES